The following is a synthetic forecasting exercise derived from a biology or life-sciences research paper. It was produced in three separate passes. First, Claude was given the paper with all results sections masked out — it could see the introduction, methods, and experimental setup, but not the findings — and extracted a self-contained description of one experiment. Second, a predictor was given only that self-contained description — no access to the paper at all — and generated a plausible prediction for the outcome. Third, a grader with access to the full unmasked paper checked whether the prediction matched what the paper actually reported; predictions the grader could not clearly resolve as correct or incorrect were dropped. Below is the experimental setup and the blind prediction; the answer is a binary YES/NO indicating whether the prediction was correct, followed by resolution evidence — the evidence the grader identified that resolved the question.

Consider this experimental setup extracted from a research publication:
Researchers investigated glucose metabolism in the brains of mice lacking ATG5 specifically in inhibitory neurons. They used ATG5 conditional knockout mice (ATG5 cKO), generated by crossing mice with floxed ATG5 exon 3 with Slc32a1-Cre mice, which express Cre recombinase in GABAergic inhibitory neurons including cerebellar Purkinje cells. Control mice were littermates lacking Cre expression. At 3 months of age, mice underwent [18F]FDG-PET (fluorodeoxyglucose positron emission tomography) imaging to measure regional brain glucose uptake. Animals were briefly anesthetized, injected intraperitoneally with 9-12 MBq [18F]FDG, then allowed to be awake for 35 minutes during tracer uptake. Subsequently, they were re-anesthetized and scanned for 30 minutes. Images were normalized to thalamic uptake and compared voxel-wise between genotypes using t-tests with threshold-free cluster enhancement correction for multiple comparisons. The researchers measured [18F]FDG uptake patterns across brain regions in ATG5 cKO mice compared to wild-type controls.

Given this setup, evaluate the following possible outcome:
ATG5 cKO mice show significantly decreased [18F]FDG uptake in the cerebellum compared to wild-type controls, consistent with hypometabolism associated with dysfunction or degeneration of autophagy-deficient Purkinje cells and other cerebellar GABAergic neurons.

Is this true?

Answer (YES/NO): YES